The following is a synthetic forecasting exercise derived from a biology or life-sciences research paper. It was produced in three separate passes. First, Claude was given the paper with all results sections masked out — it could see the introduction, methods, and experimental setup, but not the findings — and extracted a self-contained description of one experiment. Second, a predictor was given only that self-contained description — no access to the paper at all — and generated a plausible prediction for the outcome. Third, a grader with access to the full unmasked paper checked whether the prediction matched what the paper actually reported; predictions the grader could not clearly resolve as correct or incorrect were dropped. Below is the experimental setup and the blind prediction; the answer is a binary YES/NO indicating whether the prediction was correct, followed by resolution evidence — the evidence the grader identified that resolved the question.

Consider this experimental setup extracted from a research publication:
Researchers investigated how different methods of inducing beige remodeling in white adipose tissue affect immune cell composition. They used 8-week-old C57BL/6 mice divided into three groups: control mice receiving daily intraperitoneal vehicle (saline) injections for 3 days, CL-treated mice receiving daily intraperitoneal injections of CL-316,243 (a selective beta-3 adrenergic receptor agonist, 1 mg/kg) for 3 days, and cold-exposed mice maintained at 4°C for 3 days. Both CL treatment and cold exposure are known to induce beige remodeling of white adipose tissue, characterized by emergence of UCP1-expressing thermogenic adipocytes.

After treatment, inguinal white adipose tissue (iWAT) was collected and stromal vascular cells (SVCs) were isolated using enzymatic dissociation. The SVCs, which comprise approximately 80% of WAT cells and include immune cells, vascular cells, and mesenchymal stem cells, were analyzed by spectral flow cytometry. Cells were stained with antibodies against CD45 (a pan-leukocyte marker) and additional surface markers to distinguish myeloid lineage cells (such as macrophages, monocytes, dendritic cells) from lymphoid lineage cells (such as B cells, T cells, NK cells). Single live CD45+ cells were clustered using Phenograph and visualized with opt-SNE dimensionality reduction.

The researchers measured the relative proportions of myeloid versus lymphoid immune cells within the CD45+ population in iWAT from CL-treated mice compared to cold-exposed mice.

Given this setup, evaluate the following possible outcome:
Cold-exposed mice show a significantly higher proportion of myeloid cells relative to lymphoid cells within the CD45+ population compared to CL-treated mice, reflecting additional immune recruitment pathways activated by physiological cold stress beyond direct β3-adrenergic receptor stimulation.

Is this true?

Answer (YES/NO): NO